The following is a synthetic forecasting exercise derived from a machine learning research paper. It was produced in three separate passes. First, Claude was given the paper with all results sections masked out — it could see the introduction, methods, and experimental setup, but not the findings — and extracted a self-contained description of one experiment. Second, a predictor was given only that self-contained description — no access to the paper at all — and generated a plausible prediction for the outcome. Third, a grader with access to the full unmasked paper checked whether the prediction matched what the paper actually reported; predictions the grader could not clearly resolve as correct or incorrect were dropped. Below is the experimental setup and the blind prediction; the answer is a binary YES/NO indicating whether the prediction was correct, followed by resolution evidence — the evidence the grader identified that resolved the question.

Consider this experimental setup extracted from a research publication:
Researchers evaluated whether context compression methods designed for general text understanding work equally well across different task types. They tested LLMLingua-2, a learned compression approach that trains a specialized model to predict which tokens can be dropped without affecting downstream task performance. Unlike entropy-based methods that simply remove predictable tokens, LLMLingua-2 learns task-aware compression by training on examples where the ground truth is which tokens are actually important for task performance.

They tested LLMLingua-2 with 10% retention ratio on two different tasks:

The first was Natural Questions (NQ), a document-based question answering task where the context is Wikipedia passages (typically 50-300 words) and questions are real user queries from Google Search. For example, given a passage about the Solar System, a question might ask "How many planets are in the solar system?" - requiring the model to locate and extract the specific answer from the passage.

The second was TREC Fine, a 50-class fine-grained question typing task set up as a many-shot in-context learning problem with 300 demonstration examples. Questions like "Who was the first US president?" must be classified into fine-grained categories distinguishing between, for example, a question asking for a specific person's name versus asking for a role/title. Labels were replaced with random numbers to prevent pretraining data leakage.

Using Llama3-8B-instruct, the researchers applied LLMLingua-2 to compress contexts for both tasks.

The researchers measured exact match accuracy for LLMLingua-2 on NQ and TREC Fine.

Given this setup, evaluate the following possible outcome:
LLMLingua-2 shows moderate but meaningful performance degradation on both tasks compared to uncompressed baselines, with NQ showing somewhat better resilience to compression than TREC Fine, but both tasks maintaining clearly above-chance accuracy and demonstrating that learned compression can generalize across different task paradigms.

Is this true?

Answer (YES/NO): NO